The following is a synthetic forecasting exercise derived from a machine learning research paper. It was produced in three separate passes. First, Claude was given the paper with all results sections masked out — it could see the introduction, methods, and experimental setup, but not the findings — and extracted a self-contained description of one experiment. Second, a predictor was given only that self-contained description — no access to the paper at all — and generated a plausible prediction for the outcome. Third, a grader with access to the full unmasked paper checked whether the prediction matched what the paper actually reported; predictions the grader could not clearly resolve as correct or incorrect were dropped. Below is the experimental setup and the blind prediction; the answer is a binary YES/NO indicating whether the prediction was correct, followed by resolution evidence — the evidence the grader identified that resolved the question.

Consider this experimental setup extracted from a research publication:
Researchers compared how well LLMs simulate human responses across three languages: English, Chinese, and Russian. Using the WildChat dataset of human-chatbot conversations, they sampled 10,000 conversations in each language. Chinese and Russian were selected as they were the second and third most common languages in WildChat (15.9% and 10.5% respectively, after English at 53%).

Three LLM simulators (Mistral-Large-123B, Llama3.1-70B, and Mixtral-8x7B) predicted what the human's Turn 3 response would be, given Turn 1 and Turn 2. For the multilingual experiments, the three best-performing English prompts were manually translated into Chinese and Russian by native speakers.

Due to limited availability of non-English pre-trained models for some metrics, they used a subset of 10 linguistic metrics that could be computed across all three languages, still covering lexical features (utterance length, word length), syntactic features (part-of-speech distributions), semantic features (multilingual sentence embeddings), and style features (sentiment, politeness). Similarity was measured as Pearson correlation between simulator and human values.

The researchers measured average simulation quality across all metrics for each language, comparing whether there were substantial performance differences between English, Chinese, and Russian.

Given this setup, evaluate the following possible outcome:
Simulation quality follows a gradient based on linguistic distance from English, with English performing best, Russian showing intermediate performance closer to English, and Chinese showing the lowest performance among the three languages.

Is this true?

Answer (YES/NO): NO